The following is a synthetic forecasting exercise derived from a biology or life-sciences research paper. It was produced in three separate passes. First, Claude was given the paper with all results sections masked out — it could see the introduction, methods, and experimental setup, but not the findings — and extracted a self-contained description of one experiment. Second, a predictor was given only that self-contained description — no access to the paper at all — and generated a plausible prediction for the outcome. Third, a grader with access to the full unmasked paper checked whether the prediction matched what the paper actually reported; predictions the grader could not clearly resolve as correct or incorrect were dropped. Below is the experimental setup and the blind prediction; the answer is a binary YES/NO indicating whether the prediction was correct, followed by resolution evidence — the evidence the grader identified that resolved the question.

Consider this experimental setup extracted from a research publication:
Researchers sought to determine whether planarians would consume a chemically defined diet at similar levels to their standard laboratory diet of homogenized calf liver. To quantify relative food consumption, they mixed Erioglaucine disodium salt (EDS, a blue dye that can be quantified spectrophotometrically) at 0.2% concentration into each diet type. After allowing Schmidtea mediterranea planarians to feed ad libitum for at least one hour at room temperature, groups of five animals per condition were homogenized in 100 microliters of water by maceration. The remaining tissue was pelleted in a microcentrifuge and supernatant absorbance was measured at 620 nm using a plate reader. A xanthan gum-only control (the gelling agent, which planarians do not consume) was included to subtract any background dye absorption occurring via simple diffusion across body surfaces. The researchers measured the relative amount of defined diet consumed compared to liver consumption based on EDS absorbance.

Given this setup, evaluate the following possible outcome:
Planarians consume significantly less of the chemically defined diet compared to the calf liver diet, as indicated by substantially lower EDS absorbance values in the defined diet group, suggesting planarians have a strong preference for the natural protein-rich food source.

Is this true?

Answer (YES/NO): YES